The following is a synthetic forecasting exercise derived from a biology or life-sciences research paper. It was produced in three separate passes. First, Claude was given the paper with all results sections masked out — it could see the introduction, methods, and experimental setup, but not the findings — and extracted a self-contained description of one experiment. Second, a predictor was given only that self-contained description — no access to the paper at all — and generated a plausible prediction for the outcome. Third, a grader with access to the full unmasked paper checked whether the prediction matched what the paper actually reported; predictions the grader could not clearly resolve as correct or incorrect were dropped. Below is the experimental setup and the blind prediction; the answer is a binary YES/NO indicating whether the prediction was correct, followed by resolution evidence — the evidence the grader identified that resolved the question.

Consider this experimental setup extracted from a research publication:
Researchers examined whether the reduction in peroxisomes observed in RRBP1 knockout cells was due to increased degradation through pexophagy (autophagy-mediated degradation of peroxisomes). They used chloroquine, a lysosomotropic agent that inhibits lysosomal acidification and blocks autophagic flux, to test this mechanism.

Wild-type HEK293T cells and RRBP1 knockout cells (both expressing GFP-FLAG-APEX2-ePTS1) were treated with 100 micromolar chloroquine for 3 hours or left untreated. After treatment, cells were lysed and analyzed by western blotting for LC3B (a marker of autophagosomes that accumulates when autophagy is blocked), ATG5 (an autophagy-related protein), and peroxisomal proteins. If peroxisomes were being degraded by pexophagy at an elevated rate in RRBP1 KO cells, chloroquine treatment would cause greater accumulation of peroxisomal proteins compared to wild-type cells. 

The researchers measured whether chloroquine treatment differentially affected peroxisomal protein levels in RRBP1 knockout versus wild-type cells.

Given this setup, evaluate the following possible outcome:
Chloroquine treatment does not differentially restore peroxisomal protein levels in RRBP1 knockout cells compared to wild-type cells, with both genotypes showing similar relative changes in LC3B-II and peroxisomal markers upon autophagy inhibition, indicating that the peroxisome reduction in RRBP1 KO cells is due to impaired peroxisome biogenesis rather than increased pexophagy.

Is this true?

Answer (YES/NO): YES